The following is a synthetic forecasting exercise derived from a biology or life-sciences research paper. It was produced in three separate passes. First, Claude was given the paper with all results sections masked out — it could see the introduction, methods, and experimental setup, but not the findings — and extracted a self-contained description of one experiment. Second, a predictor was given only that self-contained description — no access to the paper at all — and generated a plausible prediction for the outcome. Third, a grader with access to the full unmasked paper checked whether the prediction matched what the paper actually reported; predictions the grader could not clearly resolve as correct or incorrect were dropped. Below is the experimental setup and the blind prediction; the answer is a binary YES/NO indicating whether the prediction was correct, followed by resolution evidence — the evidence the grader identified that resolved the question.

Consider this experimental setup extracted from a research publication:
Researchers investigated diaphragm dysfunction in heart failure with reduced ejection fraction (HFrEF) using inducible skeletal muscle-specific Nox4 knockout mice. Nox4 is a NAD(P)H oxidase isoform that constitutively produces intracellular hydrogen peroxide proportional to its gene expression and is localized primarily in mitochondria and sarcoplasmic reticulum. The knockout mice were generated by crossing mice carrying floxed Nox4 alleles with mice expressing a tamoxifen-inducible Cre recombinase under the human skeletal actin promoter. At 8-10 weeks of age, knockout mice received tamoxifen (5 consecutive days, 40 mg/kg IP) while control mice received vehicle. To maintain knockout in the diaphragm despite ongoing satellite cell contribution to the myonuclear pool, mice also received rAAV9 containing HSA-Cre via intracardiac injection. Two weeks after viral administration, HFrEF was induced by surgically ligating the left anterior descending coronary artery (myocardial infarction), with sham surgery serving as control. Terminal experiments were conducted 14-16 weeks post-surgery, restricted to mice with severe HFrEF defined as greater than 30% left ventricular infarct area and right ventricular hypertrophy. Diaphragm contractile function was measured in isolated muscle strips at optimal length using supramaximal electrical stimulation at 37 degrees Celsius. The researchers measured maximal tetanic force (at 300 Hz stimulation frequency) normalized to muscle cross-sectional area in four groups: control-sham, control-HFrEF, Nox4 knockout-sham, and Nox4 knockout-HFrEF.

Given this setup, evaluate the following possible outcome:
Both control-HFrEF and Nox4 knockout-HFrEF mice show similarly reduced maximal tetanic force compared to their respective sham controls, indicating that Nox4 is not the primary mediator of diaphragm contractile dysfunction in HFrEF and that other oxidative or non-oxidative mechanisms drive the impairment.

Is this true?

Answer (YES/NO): NO